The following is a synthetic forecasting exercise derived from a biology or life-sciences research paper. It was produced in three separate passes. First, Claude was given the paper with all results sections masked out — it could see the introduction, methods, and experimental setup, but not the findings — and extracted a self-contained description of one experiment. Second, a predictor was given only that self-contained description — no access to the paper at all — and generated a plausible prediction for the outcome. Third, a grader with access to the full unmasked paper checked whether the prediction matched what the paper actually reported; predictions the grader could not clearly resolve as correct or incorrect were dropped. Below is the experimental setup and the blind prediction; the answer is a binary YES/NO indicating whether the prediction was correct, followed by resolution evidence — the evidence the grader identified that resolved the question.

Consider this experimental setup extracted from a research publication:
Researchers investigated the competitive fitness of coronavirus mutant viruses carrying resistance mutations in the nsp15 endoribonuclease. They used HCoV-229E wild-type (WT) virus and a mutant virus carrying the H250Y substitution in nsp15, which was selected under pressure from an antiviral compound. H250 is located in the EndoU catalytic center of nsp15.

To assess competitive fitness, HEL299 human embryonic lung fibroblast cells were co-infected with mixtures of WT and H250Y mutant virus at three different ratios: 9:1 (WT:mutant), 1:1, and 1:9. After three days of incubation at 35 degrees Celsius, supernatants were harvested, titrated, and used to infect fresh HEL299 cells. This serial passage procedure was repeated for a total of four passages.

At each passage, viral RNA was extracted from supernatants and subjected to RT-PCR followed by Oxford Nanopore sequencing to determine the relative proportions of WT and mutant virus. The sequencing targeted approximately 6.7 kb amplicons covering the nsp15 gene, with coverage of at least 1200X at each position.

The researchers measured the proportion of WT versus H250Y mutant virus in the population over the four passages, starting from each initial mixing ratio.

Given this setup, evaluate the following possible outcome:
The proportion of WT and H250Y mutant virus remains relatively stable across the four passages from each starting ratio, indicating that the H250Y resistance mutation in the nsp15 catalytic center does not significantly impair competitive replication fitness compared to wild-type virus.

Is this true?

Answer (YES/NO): NO